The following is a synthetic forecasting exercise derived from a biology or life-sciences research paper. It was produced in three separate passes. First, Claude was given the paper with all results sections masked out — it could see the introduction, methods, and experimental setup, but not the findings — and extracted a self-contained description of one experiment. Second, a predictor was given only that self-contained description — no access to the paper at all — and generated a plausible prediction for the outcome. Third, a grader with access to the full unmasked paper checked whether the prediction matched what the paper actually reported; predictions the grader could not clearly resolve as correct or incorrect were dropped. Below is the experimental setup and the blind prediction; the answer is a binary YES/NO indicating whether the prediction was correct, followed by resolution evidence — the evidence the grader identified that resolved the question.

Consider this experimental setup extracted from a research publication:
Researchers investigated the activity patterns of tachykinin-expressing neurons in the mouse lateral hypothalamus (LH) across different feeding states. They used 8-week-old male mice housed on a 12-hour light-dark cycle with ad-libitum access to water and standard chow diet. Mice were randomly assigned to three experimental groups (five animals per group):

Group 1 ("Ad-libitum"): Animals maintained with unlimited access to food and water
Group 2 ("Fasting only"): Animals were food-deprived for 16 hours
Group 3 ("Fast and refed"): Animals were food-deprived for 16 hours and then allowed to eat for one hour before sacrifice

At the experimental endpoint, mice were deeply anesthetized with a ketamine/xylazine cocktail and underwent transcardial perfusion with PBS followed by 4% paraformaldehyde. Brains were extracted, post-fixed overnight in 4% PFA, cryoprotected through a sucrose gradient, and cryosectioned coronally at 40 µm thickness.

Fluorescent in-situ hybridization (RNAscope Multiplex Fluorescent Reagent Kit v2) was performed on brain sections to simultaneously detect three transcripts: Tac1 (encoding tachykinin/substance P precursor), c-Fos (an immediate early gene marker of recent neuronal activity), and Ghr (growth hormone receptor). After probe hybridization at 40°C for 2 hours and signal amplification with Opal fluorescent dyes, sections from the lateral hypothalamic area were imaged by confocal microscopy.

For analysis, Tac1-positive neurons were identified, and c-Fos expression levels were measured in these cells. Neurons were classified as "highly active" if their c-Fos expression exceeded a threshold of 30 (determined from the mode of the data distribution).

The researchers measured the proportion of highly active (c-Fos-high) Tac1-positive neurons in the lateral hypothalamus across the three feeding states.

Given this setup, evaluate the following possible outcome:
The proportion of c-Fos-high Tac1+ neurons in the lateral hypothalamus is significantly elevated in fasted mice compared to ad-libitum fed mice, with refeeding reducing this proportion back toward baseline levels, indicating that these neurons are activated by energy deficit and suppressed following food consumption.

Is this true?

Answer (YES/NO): NO